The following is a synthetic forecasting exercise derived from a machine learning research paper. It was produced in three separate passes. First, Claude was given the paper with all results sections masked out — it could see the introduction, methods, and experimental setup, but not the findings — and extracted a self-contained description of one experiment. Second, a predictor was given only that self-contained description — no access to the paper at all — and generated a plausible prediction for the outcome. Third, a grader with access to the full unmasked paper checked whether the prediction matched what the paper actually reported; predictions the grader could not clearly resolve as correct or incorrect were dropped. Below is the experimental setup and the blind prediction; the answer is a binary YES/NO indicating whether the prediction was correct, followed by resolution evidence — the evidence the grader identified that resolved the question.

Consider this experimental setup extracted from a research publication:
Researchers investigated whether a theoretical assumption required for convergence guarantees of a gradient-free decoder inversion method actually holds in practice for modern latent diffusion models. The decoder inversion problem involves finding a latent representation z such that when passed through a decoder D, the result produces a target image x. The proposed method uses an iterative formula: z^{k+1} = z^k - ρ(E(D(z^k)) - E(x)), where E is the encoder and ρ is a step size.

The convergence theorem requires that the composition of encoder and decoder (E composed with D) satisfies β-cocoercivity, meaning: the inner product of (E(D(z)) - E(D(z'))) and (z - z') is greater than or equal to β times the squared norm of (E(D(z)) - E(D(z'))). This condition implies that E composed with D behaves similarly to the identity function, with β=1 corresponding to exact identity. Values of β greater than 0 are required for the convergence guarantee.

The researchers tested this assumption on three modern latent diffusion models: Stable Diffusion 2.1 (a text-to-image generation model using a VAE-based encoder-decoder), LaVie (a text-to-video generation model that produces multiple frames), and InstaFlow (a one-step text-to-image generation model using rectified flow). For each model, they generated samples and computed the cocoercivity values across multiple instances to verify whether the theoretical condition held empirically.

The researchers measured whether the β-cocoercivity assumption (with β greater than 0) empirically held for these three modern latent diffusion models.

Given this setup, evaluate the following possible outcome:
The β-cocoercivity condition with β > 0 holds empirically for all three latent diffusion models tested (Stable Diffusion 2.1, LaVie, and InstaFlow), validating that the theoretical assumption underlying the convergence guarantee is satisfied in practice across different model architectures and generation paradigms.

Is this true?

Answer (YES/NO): YES